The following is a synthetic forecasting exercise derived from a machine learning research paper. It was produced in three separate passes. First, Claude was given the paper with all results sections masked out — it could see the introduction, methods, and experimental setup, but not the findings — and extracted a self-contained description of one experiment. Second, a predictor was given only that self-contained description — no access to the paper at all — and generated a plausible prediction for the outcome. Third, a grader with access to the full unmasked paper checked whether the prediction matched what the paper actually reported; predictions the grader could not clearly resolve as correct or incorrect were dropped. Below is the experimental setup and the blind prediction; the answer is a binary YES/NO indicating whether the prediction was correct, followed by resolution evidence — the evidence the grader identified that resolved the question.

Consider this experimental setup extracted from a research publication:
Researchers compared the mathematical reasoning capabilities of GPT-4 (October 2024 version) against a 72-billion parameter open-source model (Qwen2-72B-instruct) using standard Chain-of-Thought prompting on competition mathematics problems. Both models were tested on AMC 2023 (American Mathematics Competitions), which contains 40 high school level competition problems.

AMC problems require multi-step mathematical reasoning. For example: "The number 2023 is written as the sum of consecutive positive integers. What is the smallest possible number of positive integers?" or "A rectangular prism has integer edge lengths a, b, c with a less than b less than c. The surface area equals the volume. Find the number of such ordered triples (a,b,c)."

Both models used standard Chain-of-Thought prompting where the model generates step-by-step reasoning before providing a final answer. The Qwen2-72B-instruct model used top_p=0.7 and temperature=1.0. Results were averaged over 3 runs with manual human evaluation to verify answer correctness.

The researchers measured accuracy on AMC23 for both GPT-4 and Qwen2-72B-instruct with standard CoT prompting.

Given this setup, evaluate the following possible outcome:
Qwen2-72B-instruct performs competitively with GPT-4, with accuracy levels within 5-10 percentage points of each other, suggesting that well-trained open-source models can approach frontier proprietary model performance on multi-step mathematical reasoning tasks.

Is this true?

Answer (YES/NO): NO